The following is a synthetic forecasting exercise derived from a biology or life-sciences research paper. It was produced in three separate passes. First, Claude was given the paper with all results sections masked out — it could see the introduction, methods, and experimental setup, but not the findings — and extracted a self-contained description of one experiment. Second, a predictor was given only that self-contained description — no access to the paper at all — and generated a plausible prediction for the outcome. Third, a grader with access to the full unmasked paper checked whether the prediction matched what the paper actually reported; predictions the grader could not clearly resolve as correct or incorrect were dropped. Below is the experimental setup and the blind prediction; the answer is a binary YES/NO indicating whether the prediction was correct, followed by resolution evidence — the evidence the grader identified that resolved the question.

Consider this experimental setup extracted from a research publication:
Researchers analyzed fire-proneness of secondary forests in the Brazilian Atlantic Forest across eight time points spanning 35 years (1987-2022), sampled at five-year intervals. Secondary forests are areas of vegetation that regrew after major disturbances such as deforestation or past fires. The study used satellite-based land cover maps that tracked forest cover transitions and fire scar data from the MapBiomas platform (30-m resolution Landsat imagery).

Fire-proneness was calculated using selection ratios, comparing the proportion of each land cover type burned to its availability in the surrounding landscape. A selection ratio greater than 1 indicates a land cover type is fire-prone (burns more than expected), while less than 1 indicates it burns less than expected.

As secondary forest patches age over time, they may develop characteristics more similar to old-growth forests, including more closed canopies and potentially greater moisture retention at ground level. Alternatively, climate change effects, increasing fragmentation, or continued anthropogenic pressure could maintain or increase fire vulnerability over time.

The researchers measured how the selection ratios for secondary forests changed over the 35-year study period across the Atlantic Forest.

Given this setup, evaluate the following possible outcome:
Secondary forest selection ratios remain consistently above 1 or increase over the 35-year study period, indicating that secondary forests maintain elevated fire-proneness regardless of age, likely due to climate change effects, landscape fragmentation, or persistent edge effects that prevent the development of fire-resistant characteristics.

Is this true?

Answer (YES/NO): NO